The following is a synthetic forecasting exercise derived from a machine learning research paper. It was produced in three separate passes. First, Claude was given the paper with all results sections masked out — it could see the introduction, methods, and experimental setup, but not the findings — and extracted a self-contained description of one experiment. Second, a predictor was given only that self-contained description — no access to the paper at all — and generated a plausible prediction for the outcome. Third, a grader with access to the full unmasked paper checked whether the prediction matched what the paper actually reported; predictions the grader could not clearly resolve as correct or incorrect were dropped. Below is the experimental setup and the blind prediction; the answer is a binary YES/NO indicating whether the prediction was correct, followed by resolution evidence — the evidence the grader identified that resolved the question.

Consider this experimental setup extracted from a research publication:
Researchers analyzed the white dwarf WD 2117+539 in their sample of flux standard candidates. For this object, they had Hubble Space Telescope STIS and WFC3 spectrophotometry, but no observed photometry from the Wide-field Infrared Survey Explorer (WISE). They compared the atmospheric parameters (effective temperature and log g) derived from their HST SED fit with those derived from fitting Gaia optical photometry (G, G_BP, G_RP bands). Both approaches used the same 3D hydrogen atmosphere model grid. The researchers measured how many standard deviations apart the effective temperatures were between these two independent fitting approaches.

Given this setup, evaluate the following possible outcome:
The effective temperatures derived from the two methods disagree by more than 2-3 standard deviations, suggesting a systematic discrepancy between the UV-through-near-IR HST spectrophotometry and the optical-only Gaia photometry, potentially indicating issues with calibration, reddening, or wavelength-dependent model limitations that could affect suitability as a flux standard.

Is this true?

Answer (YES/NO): NO